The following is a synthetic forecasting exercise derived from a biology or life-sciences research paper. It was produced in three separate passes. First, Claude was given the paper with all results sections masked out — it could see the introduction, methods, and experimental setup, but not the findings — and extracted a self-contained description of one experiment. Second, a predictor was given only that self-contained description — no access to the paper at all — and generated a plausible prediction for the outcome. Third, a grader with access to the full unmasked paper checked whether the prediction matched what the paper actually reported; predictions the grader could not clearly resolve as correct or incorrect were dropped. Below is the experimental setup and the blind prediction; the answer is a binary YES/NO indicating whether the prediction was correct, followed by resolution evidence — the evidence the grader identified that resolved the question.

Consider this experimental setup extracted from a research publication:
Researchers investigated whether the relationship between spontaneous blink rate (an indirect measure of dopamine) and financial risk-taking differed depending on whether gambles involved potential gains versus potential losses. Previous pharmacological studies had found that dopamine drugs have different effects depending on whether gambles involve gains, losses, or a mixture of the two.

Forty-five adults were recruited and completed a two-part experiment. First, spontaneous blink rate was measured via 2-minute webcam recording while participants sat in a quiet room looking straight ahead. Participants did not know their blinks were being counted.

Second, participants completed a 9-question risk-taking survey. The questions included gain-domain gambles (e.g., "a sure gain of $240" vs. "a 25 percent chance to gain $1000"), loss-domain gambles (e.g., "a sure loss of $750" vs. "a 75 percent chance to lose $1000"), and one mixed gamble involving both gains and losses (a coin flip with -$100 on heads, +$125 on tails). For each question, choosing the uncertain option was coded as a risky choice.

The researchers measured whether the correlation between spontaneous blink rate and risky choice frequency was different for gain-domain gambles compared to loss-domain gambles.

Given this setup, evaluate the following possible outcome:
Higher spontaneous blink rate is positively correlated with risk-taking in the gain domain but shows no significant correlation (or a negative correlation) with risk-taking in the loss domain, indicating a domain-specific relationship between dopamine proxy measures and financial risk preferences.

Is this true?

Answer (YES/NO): NO